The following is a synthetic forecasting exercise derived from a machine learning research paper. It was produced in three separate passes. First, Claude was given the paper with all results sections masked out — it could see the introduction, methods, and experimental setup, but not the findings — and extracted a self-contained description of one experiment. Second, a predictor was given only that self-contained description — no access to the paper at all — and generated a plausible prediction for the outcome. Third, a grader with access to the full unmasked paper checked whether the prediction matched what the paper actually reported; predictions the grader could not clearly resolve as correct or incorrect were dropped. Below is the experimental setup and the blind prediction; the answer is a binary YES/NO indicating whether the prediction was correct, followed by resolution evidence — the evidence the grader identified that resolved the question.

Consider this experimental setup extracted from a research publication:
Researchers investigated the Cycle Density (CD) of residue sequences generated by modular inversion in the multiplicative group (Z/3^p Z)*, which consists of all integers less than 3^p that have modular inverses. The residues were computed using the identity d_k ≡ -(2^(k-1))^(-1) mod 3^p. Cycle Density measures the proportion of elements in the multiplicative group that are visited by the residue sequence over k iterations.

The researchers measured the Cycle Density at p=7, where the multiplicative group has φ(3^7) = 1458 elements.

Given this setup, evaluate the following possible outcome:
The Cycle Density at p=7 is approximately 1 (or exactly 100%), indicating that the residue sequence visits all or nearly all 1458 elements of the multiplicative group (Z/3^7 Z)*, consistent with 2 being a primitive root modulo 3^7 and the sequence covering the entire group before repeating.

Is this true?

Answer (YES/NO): YES